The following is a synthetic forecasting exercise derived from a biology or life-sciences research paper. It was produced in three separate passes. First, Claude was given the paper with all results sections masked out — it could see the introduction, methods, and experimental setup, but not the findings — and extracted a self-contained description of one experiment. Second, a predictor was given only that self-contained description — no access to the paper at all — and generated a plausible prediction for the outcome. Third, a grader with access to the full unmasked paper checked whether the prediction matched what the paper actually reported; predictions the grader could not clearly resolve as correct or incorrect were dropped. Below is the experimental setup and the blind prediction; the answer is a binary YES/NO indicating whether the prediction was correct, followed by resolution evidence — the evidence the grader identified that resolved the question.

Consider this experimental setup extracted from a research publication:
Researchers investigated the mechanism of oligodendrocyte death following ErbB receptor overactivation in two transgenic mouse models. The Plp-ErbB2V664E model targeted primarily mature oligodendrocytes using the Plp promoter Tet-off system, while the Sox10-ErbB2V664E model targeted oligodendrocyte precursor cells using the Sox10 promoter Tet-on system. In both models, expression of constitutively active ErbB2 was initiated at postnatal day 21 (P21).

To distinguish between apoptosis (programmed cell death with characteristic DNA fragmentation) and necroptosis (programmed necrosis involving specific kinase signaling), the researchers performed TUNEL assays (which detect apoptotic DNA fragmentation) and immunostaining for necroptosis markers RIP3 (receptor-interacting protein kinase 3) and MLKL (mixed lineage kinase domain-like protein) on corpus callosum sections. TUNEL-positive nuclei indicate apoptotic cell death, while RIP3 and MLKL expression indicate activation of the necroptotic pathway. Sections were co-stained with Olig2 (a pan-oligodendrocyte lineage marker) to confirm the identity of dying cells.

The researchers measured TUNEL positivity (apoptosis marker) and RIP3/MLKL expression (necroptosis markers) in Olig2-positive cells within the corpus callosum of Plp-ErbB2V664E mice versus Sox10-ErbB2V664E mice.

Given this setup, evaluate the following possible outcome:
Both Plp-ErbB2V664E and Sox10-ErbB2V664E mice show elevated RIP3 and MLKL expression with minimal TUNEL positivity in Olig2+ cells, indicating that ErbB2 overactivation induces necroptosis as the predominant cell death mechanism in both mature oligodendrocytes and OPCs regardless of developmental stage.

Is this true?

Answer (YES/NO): NO